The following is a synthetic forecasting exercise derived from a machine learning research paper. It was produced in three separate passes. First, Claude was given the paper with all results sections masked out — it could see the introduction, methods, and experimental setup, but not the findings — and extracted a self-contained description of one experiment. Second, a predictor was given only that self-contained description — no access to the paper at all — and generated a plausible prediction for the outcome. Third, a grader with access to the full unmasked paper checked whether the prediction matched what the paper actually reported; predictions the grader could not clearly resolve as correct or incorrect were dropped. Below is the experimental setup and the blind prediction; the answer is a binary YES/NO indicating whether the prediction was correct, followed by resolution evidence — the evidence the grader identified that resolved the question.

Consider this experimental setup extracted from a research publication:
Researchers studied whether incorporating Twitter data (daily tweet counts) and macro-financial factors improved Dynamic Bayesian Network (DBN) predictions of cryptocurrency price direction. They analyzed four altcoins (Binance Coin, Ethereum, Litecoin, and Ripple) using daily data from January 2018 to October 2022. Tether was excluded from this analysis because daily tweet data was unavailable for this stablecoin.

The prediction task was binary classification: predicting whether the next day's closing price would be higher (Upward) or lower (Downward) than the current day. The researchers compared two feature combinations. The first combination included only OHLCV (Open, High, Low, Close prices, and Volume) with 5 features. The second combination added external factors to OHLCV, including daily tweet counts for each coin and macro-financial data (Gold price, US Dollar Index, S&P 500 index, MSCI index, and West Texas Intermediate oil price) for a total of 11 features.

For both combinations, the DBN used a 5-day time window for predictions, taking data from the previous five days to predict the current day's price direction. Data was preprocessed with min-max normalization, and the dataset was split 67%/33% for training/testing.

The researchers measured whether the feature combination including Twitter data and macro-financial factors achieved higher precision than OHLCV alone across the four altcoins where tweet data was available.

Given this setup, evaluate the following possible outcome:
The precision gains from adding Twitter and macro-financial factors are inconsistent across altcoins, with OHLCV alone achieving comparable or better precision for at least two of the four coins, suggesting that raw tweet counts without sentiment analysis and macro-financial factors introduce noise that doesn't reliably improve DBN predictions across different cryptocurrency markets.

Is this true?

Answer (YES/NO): YES